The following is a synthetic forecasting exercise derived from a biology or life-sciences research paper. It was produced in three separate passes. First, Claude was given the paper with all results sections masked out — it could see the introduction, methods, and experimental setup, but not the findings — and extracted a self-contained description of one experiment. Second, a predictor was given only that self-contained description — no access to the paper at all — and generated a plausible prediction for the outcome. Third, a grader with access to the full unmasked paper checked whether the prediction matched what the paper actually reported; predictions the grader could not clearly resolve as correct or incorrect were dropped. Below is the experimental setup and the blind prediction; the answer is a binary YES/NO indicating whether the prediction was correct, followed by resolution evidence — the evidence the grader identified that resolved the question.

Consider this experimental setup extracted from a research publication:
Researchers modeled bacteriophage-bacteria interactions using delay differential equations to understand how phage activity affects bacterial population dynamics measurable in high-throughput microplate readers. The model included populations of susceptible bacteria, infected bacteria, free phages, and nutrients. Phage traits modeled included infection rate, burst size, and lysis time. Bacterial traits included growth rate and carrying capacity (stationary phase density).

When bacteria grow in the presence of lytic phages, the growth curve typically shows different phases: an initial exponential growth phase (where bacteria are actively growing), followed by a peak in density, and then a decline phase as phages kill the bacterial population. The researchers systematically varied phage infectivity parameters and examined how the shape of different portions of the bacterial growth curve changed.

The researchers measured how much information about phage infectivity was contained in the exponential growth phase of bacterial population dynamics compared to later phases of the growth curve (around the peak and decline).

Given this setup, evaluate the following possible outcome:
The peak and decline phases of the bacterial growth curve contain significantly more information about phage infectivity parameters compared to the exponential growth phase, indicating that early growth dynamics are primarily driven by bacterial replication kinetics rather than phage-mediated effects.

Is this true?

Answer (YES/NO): YES